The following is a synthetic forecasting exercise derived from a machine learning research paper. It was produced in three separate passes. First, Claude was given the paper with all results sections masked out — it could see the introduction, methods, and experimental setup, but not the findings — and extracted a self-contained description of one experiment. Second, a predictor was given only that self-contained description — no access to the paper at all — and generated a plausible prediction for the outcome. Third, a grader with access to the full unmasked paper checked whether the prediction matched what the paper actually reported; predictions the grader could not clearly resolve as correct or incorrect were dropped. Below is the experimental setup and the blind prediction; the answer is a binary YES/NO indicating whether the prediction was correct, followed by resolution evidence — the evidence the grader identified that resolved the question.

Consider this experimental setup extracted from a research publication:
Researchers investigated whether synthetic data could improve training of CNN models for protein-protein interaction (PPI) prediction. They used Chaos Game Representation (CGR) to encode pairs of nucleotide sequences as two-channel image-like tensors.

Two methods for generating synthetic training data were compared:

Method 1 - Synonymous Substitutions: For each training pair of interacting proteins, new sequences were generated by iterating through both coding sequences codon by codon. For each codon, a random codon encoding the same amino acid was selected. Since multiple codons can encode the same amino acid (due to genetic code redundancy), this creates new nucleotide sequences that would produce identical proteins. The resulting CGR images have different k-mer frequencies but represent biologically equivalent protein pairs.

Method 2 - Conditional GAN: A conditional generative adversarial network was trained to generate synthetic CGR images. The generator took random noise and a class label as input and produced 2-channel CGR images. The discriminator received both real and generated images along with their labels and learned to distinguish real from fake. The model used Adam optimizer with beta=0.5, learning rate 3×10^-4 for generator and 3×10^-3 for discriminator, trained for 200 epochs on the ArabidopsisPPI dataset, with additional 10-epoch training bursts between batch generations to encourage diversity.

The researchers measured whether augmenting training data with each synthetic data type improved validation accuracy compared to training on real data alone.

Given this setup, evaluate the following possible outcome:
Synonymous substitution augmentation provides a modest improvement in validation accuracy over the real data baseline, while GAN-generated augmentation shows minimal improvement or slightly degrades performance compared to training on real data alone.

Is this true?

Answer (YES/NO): NO